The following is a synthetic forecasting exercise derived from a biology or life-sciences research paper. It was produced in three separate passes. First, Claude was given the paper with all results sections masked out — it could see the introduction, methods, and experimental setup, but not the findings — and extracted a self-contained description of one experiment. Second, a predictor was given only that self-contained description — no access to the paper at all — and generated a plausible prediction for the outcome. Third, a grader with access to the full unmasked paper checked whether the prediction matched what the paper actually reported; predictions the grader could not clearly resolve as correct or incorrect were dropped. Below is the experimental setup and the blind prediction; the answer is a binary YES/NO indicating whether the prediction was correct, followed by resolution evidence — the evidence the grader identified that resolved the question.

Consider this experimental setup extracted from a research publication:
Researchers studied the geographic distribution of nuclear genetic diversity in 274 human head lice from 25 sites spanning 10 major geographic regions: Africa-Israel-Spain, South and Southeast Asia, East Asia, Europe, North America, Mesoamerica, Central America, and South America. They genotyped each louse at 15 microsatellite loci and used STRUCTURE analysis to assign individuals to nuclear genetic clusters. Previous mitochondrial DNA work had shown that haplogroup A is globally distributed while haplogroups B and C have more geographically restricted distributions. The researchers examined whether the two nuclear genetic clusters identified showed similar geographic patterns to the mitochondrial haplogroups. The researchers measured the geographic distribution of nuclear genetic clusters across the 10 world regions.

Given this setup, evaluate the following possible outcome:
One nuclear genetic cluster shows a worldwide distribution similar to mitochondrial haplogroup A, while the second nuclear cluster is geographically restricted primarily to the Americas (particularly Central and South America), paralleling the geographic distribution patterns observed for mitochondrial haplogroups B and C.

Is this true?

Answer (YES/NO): NO